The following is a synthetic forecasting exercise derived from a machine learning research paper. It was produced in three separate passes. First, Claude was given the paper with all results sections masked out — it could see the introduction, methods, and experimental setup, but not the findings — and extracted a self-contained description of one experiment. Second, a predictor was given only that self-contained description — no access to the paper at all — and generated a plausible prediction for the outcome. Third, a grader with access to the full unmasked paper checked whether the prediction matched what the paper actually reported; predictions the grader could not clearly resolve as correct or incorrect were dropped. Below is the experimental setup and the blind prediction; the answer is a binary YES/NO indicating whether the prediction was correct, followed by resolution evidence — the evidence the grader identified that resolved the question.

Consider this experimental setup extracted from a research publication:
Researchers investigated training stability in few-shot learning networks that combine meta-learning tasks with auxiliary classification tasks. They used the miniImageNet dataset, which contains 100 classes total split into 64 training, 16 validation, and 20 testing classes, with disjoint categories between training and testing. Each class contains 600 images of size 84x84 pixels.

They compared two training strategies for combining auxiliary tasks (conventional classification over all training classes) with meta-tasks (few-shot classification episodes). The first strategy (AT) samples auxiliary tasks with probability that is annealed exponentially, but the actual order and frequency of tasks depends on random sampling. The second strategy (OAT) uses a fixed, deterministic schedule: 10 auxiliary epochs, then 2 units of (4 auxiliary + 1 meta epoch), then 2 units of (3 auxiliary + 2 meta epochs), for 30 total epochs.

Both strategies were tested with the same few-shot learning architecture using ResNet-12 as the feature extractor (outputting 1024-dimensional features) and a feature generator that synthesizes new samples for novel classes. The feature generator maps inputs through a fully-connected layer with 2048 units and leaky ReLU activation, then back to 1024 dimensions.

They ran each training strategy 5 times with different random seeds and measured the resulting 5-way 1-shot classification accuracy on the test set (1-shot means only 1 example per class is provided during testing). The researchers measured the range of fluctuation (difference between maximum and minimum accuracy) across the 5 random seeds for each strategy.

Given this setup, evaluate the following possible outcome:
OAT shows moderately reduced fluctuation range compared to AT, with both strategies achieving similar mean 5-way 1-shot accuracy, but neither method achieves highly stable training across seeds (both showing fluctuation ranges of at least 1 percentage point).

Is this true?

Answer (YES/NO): NO